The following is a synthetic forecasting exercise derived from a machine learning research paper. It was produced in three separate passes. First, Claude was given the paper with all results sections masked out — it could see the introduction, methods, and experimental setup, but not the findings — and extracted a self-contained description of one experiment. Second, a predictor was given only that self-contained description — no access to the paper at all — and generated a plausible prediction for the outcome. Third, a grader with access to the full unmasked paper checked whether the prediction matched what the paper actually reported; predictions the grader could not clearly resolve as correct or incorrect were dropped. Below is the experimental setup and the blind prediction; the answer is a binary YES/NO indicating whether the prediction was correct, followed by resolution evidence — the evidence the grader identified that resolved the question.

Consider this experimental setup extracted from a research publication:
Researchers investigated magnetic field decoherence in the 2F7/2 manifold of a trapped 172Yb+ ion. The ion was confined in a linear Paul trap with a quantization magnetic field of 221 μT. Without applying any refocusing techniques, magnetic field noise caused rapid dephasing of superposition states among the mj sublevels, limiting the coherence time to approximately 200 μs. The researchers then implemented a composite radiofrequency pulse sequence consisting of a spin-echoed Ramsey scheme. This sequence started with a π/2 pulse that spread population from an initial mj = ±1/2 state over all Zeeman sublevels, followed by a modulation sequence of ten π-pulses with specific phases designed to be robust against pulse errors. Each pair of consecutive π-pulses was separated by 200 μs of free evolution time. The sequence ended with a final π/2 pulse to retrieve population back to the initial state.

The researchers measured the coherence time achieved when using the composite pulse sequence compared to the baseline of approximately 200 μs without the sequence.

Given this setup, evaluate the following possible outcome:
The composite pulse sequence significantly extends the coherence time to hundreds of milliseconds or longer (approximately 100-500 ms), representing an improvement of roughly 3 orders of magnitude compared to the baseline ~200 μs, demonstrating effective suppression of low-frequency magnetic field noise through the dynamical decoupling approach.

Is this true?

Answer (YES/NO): NO